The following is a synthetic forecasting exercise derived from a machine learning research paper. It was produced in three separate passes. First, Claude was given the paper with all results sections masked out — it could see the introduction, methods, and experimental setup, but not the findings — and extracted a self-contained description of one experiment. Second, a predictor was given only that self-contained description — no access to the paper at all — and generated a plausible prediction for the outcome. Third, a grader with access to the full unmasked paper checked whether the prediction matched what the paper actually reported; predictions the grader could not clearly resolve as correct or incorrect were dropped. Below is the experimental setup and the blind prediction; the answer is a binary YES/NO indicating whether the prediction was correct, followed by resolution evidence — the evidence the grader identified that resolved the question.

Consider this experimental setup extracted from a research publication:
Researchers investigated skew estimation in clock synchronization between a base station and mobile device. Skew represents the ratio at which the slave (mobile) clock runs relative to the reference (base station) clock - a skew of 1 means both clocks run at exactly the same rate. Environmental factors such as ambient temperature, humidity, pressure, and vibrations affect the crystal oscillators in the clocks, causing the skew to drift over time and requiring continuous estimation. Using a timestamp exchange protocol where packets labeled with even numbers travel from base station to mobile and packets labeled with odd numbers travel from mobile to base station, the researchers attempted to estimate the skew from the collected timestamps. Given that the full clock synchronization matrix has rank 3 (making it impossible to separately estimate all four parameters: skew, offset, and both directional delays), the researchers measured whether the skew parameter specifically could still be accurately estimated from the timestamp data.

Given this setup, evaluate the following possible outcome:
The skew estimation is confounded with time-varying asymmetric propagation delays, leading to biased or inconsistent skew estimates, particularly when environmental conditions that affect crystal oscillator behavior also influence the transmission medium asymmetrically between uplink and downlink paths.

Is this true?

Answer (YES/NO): NO